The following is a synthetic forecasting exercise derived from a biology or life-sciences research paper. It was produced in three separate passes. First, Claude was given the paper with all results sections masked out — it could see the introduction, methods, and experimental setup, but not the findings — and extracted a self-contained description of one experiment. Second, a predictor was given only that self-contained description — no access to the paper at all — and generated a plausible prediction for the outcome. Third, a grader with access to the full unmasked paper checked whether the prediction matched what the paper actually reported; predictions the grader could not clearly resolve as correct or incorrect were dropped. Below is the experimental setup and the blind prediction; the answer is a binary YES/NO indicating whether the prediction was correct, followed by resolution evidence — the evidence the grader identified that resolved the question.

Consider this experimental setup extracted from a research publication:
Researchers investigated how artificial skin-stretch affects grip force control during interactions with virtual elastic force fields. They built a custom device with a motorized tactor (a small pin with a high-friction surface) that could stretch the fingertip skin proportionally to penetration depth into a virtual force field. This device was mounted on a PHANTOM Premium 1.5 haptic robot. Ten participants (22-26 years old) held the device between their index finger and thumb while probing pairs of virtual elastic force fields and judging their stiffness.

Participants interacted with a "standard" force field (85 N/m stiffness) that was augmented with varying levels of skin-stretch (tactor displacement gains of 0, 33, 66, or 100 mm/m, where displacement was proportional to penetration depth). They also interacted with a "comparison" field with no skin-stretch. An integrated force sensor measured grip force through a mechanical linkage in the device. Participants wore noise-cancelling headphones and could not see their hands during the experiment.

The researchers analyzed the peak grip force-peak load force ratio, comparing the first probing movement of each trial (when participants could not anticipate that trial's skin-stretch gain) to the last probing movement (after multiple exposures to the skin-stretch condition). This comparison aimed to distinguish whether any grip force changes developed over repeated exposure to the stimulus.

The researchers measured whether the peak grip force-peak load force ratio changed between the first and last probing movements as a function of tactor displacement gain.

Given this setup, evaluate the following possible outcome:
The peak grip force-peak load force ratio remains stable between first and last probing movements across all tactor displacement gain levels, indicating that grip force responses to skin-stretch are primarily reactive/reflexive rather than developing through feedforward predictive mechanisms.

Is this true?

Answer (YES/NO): NO